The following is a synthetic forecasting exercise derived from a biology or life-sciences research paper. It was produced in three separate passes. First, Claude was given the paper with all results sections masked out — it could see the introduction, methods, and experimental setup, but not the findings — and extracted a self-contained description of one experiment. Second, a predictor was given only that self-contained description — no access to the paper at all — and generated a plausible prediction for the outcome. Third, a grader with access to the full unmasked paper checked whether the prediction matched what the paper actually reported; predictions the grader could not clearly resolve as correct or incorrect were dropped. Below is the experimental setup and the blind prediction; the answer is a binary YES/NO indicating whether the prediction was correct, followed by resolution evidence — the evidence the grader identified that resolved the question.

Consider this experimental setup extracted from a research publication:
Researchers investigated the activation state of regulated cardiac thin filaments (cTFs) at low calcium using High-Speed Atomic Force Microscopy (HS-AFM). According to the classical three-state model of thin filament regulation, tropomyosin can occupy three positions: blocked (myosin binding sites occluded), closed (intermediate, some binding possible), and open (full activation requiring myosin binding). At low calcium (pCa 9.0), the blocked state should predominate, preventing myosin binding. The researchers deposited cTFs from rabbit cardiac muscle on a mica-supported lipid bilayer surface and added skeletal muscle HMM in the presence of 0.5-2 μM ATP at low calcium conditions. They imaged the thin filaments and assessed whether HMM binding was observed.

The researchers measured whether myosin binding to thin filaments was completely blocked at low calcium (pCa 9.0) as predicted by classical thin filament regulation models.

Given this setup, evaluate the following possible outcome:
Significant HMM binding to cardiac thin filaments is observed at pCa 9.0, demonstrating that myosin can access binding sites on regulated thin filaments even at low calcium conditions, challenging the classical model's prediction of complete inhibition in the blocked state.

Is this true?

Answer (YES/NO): YES